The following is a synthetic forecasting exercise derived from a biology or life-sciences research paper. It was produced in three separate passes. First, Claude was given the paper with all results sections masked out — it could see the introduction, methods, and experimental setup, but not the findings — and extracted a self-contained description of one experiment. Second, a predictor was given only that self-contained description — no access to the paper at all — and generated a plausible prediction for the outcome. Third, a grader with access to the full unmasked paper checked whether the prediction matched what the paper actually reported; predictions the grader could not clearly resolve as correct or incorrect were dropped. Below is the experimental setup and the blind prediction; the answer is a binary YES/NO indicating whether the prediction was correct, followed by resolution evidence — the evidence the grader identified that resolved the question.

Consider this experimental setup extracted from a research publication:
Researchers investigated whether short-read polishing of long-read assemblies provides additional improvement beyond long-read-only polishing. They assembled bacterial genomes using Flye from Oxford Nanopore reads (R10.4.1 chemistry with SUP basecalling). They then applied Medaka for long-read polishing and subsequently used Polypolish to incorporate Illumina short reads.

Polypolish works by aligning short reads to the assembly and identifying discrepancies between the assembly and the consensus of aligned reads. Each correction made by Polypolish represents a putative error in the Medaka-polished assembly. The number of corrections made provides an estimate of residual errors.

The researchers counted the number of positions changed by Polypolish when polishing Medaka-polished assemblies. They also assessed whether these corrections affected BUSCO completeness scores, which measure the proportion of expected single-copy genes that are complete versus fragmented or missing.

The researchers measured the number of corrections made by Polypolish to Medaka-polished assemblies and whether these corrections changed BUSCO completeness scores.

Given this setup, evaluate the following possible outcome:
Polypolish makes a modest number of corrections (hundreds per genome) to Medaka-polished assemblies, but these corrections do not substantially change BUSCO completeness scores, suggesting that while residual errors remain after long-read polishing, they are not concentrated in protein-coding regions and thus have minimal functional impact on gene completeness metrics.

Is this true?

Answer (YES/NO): NO